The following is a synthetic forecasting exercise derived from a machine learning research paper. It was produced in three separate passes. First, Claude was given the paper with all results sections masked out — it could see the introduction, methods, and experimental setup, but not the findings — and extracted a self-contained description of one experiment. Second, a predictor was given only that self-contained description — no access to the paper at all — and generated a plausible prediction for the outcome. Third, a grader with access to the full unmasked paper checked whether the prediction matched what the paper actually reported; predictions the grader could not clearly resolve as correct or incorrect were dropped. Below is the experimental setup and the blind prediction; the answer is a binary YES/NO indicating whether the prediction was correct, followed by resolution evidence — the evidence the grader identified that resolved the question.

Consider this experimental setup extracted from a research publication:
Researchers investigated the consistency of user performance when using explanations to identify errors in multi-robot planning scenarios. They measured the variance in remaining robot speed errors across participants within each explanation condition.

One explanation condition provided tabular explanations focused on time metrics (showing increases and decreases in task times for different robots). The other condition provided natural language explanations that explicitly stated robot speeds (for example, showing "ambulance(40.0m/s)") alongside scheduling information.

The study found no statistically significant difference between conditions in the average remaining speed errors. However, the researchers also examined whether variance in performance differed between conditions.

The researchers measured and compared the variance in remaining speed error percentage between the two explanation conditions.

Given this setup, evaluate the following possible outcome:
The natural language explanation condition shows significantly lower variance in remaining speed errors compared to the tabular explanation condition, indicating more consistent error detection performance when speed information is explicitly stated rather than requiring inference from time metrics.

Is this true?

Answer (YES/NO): NO